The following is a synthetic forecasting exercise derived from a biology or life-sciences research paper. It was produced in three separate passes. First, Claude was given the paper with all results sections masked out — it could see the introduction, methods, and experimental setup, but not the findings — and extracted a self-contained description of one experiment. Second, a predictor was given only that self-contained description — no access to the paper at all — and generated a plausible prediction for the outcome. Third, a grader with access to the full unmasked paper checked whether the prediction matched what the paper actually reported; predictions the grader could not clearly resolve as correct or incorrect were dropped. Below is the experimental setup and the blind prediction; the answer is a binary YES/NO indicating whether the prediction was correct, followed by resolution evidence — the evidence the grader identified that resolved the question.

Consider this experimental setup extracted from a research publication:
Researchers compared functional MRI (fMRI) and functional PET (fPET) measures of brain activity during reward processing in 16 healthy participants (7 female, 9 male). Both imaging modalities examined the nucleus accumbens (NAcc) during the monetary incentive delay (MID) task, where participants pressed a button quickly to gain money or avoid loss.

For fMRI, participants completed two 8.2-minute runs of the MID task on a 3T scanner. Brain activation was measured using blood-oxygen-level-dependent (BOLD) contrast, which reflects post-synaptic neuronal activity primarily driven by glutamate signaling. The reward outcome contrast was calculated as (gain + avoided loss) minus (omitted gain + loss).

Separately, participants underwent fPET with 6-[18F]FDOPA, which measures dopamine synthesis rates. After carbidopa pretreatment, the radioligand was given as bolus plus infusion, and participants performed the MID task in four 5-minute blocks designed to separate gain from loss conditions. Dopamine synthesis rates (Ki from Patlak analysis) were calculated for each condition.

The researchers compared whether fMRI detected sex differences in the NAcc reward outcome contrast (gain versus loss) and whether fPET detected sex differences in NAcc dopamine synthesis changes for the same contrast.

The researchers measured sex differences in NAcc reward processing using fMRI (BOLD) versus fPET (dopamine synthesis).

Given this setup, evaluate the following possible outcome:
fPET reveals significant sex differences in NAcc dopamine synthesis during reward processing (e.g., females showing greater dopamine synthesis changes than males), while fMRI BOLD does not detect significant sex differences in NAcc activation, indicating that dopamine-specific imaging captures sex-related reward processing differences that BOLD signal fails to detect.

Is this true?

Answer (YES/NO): YES